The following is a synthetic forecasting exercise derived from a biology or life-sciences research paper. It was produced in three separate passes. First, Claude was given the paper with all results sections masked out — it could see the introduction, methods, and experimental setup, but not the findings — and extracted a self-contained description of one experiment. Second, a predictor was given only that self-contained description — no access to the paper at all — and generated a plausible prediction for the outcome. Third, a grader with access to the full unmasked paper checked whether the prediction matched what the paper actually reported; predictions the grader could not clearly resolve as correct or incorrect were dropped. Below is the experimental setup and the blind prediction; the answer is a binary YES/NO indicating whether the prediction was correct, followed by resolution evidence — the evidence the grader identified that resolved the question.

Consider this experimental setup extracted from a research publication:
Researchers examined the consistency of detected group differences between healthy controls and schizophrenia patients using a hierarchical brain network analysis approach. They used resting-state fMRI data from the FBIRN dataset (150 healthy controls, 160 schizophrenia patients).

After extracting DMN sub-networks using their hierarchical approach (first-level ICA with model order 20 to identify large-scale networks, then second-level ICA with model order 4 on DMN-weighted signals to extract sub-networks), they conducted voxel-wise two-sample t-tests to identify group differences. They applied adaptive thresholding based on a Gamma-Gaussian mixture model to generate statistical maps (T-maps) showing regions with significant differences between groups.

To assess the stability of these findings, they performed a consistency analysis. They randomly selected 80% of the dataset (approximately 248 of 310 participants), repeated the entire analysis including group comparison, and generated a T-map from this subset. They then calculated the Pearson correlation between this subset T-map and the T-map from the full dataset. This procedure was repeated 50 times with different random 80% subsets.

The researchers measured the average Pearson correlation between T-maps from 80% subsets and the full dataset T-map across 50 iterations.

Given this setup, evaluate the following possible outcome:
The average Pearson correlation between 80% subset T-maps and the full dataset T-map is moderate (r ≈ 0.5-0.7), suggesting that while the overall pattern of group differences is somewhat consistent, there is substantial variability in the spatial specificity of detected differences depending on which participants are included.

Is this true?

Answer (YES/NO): NO